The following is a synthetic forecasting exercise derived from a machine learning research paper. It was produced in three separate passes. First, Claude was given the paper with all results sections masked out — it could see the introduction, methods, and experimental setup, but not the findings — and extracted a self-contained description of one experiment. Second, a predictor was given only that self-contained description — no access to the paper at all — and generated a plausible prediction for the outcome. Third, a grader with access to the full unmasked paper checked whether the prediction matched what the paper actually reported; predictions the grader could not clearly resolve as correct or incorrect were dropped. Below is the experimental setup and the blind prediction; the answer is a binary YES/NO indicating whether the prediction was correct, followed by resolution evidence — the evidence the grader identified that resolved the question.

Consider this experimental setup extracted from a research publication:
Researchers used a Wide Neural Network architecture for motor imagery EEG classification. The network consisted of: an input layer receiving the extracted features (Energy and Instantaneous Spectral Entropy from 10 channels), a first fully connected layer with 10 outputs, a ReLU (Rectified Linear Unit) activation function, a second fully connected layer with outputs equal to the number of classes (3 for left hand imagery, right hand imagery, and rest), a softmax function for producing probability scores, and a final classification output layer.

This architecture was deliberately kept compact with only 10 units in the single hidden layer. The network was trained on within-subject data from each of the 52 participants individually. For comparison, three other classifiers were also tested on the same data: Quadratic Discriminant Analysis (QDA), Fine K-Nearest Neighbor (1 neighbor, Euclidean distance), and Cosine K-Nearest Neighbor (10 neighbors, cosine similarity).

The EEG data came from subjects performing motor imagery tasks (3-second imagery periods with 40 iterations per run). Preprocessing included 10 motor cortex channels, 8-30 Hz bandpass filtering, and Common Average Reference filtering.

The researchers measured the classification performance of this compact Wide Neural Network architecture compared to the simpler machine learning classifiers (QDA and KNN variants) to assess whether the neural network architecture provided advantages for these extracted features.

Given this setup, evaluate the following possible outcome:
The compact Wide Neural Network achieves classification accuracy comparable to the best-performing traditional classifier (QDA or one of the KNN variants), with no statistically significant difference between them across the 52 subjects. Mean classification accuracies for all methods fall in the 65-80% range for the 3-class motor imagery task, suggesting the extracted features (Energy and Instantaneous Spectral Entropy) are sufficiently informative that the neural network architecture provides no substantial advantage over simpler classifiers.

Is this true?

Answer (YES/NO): NO